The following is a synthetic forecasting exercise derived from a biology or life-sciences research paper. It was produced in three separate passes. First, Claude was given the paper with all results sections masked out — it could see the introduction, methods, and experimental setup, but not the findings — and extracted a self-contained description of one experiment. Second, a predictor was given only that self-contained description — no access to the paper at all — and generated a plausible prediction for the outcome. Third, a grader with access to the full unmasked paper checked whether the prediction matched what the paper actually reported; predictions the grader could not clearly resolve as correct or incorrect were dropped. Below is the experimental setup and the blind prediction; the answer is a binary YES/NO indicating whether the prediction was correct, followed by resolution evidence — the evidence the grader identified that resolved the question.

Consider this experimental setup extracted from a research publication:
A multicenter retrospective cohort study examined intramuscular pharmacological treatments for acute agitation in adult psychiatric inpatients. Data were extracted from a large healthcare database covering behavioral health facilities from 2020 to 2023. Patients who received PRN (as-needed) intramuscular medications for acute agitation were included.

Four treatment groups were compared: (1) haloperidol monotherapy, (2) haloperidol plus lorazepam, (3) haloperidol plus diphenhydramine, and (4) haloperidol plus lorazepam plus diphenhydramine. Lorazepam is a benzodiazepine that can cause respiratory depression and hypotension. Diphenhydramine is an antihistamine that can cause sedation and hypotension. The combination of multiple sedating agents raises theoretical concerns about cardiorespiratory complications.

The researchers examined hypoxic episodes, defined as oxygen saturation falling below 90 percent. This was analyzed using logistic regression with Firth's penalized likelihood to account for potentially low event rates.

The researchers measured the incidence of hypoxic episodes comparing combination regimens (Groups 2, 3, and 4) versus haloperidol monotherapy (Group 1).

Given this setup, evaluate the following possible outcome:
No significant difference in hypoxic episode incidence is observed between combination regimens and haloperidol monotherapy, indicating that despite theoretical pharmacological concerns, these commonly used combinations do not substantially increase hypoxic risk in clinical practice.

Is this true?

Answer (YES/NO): YES